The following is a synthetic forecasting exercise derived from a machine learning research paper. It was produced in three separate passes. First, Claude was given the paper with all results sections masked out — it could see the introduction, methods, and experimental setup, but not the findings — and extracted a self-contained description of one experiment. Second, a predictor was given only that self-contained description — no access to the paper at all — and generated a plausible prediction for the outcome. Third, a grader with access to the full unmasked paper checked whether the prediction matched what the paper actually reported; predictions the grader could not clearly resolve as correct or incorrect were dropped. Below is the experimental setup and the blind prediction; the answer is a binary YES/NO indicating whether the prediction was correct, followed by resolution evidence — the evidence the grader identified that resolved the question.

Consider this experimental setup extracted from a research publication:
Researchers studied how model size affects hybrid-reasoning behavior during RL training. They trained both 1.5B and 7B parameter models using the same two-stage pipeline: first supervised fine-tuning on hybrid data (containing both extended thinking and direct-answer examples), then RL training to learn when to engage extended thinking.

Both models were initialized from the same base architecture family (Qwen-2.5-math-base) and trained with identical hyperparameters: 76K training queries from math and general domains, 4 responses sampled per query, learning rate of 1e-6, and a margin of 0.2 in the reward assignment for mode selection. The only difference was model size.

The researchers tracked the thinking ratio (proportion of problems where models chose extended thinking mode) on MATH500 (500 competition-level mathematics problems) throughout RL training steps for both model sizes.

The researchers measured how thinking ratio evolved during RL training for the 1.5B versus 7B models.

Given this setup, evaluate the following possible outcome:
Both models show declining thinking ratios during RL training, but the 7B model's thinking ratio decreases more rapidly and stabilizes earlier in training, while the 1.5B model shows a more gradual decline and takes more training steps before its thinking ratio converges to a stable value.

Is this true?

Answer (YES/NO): NO